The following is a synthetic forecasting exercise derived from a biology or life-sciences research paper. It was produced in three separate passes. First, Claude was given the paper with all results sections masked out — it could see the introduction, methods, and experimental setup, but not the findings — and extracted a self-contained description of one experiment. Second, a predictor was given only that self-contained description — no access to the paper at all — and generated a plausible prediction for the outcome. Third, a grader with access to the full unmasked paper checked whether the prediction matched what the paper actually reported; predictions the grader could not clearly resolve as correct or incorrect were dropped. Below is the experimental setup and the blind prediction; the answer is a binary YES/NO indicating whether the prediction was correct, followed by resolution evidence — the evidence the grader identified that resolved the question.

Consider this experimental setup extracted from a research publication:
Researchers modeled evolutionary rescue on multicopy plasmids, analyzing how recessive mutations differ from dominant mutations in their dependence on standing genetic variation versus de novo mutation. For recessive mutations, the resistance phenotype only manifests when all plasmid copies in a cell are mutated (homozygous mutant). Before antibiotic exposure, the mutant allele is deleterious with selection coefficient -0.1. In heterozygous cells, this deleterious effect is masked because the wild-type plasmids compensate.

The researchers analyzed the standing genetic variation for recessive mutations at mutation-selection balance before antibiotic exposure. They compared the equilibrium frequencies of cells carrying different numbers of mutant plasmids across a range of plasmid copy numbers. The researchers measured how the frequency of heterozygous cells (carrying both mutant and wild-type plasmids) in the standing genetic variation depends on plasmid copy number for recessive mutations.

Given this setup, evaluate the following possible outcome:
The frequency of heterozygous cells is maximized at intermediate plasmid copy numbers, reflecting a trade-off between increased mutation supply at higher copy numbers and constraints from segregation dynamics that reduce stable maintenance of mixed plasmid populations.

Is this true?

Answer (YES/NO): NO